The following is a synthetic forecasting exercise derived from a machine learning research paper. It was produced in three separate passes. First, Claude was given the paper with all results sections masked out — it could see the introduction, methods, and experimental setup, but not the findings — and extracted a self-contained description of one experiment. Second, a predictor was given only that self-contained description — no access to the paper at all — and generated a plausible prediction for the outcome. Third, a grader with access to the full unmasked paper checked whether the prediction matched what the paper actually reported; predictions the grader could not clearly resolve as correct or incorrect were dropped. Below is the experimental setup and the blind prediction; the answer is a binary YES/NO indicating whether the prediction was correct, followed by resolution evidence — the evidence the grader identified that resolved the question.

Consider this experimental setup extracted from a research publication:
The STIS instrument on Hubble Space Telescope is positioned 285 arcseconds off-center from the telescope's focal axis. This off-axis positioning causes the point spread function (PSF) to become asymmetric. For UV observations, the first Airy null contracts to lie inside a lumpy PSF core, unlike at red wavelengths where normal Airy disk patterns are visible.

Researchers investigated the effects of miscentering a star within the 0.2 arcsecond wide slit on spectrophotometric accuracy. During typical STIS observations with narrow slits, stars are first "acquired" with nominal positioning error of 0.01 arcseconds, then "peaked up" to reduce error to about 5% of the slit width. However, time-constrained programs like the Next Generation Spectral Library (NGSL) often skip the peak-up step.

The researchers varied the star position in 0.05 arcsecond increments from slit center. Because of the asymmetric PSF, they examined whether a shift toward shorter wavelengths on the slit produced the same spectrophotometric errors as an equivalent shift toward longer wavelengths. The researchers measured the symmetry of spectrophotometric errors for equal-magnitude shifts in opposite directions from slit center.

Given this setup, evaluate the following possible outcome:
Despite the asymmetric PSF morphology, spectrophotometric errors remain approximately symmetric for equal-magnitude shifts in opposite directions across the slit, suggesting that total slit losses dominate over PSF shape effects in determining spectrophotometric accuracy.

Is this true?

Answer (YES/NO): NO